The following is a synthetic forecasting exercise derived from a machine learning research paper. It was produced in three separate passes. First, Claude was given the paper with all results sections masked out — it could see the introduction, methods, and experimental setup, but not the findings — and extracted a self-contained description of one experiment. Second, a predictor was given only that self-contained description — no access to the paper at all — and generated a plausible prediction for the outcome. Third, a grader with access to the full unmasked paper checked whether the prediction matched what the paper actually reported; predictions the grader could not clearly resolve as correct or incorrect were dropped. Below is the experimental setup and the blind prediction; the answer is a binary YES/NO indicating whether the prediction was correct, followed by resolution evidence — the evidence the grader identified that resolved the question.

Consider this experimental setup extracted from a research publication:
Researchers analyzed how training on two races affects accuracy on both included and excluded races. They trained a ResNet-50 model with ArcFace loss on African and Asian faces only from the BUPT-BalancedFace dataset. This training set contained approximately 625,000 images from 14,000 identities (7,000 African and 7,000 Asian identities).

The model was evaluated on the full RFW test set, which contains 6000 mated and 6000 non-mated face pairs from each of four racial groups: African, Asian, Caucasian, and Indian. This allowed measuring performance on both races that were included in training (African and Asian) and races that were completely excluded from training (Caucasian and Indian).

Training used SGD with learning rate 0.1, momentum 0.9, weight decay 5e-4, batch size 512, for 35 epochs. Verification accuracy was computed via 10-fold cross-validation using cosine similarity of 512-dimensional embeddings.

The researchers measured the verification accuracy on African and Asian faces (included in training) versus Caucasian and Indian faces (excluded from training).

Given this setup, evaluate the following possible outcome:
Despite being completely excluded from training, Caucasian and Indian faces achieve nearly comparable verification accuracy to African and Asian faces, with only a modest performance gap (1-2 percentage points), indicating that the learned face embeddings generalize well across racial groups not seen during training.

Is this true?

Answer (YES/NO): NO